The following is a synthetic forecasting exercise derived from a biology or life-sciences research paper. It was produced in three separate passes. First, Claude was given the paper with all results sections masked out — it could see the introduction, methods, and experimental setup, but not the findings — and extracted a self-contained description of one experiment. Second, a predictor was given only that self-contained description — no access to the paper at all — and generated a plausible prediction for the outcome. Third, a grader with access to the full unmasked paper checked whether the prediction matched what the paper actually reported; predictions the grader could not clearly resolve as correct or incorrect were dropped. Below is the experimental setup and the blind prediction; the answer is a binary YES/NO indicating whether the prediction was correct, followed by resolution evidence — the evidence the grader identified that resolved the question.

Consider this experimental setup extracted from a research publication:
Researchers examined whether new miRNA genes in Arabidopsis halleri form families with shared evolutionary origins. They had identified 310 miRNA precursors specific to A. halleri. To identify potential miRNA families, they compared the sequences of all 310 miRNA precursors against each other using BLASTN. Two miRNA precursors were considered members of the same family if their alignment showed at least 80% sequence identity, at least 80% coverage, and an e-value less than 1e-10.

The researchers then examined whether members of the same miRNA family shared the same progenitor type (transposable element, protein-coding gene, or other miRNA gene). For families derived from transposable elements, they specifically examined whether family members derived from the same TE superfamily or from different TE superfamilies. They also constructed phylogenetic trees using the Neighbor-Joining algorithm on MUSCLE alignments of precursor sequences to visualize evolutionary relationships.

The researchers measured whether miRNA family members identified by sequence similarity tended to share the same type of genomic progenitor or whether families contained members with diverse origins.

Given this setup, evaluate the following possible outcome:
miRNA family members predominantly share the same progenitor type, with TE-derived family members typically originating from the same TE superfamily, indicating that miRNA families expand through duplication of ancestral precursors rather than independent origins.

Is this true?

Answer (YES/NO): YES